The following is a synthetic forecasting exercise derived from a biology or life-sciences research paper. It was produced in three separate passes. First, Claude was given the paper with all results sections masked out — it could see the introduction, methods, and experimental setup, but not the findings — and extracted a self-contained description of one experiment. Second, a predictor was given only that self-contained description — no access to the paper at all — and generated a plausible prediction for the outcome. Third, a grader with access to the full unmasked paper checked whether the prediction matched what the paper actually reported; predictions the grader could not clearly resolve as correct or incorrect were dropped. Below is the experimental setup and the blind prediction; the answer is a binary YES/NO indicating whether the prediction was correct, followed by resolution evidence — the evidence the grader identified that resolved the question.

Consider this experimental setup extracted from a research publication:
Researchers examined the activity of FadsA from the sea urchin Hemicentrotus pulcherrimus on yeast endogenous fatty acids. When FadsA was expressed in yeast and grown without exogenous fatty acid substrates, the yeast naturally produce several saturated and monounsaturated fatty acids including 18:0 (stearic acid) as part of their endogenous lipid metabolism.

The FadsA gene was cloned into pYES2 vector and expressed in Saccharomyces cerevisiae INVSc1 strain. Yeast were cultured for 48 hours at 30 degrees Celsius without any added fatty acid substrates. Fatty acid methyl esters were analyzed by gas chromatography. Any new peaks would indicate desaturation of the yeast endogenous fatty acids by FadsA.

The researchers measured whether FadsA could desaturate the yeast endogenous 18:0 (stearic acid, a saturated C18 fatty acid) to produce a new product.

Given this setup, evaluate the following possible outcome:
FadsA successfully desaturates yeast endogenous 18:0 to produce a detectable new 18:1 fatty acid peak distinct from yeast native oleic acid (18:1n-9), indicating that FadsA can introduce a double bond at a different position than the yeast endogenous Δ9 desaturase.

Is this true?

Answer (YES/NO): YES